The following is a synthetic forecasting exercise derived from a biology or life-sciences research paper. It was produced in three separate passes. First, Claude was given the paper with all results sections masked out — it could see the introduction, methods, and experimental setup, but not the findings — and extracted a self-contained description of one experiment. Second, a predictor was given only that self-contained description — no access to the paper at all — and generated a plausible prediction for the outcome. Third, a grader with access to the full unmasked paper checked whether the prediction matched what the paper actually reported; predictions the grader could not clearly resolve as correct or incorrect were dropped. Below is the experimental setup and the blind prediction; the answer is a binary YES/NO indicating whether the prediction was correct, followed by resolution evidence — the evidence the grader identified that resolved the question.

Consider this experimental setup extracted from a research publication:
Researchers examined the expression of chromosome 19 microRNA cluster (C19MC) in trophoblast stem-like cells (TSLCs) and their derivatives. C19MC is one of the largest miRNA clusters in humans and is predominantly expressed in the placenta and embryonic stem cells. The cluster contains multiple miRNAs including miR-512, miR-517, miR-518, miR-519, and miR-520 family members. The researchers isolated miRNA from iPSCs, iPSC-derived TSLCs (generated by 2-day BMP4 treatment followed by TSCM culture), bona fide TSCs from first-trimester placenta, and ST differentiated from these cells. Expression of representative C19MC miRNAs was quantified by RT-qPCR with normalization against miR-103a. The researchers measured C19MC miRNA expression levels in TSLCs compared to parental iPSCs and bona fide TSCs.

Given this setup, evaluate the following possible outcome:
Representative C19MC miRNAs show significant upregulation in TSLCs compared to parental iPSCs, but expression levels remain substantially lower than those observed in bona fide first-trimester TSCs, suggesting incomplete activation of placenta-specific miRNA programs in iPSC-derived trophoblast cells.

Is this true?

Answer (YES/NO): NO